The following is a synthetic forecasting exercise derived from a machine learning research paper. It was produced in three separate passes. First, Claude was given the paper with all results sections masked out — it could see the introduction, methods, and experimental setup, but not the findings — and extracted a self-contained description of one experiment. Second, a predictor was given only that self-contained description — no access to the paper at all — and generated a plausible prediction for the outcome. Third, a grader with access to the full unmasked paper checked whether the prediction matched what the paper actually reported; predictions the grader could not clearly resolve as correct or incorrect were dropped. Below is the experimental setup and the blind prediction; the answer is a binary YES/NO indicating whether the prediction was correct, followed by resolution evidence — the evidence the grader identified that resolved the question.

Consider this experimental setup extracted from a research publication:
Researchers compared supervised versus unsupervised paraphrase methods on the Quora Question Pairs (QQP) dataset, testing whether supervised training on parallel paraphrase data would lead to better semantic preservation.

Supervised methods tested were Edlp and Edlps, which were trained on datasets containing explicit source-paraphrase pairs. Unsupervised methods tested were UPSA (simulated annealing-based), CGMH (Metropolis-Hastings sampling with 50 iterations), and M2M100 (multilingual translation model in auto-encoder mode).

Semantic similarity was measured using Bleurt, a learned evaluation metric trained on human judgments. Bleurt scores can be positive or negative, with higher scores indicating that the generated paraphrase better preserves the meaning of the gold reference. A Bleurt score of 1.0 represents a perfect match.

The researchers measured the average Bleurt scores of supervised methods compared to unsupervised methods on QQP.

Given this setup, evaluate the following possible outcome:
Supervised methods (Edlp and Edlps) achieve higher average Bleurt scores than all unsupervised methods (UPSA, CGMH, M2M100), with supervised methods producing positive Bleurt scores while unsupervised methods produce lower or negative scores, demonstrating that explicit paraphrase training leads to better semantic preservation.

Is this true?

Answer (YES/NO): NO